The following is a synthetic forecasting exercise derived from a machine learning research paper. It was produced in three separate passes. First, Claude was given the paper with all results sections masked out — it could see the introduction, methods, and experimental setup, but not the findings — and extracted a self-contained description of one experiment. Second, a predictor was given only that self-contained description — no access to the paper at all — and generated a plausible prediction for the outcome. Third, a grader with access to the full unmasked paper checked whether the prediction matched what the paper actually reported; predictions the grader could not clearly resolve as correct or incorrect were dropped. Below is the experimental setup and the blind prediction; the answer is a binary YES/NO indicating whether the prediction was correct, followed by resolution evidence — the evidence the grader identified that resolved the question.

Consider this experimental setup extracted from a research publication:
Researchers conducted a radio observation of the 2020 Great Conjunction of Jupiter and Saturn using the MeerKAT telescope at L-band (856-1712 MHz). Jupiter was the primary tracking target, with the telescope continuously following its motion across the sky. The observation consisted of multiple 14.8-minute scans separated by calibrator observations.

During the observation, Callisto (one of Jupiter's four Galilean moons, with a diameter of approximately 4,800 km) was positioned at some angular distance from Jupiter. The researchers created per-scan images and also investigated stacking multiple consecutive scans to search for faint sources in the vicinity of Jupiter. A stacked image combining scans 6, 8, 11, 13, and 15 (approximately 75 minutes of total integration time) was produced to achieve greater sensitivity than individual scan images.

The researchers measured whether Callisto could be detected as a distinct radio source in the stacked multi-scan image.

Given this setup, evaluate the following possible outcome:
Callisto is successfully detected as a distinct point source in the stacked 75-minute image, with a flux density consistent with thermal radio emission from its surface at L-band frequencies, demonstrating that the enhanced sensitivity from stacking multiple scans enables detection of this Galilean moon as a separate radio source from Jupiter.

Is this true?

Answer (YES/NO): NO